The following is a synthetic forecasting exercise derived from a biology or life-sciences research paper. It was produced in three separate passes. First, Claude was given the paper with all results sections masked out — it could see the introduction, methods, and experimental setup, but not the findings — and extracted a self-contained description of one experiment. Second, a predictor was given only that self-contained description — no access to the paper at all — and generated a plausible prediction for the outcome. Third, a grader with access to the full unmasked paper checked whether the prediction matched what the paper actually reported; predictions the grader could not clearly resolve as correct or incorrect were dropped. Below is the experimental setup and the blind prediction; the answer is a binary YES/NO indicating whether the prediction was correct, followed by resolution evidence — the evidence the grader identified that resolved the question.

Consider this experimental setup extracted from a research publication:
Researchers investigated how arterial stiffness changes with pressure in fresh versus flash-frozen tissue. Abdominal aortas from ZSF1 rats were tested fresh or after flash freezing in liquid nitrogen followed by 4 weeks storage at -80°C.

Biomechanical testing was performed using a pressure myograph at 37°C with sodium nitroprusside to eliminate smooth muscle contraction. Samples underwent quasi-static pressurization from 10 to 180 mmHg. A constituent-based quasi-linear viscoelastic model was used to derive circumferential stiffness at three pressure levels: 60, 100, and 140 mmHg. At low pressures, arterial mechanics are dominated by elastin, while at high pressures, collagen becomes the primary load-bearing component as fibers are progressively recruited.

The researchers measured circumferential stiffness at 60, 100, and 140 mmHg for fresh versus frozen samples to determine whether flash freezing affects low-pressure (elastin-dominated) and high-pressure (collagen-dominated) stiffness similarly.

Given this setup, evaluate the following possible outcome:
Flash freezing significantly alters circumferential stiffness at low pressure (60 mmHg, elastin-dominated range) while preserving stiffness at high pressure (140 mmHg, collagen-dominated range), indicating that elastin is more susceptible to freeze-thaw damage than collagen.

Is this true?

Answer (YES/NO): NO